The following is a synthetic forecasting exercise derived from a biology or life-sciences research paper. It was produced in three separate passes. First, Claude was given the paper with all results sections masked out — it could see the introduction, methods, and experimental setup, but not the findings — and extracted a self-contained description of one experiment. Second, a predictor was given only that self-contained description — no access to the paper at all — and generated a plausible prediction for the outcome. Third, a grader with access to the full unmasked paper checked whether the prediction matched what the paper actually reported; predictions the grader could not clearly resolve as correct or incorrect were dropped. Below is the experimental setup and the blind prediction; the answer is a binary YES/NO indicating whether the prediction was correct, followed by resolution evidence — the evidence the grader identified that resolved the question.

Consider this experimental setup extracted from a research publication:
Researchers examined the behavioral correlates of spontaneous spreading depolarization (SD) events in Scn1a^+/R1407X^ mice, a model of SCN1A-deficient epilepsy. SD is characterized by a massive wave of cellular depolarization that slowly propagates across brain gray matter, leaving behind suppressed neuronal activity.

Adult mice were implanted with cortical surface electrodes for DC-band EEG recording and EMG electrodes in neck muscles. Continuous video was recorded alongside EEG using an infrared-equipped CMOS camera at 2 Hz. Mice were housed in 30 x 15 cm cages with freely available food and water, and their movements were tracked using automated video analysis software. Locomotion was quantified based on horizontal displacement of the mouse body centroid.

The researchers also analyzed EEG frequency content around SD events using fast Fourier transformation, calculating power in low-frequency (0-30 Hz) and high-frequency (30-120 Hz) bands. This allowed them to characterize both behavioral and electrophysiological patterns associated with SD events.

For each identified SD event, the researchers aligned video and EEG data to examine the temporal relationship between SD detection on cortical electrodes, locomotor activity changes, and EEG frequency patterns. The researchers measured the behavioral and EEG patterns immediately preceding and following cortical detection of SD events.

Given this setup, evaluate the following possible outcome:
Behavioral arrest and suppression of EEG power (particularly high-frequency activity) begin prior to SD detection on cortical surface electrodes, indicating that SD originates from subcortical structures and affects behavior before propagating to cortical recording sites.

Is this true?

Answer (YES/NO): NO